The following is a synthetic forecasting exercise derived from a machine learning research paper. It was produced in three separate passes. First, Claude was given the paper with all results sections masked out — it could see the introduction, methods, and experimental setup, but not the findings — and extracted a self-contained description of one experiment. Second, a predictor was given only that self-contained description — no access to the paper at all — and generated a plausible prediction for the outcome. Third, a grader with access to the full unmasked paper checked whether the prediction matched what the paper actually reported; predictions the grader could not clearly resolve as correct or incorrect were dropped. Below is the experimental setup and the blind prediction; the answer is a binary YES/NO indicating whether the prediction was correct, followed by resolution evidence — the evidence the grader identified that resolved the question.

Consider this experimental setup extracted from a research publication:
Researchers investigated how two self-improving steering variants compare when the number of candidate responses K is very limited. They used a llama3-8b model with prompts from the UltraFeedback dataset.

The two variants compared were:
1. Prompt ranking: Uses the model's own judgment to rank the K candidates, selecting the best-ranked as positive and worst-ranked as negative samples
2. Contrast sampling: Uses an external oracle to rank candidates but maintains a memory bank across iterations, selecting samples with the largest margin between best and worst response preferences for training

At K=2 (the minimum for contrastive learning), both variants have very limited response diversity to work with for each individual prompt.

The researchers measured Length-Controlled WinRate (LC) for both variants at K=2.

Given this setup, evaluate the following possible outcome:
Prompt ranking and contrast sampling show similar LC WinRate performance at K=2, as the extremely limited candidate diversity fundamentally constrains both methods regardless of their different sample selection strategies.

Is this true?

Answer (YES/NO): NO